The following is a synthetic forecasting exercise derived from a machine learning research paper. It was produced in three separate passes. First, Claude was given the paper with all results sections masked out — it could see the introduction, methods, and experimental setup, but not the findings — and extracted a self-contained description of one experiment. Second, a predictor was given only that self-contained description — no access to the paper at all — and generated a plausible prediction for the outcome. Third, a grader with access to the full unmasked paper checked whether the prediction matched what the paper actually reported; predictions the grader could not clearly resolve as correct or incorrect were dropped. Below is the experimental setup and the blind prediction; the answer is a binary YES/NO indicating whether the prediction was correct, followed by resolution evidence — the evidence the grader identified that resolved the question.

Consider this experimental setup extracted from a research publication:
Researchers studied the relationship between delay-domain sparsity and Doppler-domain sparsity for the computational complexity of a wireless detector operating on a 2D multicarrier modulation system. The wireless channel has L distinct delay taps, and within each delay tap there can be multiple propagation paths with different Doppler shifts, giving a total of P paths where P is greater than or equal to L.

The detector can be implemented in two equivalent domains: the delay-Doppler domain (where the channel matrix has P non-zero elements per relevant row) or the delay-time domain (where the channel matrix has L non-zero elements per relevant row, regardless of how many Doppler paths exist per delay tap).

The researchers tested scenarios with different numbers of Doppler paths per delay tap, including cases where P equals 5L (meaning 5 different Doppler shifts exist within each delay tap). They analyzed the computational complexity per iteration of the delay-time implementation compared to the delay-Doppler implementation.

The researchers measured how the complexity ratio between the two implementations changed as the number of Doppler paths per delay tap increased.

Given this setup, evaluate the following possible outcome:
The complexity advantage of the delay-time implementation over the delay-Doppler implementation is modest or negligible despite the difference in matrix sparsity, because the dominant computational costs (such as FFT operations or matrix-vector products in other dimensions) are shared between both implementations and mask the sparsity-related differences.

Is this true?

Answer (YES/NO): NO